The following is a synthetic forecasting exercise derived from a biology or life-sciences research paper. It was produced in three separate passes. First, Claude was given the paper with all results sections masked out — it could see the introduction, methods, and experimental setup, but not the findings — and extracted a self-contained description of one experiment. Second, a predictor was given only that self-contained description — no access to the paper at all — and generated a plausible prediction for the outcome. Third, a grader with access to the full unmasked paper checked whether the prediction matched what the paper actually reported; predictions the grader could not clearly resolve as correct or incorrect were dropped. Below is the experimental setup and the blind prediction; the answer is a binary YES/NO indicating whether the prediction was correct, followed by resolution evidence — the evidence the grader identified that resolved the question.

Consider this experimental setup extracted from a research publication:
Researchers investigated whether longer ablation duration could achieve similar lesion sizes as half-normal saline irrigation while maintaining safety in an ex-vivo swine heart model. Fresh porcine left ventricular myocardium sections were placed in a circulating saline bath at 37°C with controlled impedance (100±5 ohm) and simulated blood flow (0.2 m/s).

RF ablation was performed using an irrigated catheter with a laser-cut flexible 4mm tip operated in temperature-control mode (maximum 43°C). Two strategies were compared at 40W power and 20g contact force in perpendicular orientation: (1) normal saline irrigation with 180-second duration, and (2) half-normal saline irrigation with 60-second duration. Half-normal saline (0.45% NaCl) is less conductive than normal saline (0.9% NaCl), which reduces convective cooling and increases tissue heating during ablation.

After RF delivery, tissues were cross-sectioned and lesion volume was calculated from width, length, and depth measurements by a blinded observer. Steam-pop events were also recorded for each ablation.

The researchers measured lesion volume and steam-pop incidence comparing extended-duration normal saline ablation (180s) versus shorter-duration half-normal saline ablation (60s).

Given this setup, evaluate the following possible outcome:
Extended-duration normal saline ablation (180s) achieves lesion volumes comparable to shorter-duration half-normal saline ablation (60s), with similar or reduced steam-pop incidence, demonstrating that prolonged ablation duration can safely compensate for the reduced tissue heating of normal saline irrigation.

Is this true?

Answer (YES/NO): NO